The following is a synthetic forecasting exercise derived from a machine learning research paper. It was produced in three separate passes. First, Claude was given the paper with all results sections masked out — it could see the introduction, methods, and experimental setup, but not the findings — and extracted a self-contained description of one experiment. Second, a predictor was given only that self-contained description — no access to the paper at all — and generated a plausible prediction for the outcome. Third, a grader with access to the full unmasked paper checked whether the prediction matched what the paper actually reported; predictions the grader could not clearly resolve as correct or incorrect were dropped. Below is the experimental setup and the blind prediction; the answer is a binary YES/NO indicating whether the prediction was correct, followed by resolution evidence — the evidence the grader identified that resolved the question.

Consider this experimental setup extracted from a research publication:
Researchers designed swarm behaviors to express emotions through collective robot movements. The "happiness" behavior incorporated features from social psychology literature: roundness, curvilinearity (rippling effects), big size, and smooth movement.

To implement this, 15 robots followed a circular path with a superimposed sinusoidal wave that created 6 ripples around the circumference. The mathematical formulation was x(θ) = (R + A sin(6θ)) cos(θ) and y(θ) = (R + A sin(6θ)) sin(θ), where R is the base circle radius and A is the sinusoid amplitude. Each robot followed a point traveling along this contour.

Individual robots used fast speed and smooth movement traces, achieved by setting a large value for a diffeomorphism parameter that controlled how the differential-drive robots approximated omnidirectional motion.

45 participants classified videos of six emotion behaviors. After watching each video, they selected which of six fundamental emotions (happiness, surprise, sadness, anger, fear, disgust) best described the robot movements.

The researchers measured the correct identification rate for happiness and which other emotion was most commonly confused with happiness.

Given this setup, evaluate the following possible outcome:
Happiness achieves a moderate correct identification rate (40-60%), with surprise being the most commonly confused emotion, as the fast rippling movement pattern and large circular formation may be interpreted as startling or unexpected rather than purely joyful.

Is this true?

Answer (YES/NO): NO